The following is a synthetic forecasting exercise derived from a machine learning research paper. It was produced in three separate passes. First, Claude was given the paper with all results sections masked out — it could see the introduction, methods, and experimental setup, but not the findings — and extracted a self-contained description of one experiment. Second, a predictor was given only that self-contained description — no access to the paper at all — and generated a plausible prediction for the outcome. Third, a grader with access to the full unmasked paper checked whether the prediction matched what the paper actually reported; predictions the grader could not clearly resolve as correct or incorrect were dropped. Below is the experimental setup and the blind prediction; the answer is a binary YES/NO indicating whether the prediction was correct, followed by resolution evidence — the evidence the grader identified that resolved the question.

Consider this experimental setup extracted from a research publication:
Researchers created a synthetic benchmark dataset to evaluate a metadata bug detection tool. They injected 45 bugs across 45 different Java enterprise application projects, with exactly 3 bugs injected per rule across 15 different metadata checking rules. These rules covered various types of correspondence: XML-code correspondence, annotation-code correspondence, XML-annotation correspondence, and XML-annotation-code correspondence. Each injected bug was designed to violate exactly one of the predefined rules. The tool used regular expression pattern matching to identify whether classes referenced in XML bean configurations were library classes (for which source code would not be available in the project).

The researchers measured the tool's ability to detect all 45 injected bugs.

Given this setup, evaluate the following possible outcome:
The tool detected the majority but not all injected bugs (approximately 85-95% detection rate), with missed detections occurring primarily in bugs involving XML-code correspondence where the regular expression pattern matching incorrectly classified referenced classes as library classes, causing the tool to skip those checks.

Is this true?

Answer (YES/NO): NO